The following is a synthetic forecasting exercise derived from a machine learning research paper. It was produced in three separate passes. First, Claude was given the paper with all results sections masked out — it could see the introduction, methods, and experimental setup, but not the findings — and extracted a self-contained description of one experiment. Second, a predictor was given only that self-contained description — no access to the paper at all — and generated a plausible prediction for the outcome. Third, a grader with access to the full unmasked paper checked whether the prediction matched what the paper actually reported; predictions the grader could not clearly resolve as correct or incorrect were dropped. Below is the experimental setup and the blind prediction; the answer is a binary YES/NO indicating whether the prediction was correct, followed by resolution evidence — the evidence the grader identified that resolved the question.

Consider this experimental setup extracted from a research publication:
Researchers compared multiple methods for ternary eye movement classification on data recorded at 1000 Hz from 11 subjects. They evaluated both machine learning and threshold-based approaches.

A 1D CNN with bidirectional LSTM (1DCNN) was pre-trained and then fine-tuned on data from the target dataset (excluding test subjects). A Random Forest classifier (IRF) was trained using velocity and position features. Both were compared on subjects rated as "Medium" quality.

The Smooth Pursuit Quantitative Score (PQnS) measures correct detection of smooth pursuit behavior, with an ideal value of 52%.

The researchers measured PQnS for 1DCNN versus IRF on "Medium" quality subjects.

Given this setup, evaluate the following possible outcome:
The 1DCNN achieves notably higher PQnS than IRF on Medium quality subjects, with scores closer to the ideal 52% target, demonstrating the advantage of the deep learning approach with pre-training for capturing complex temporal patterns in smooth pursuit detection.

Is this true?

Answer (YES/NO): NO